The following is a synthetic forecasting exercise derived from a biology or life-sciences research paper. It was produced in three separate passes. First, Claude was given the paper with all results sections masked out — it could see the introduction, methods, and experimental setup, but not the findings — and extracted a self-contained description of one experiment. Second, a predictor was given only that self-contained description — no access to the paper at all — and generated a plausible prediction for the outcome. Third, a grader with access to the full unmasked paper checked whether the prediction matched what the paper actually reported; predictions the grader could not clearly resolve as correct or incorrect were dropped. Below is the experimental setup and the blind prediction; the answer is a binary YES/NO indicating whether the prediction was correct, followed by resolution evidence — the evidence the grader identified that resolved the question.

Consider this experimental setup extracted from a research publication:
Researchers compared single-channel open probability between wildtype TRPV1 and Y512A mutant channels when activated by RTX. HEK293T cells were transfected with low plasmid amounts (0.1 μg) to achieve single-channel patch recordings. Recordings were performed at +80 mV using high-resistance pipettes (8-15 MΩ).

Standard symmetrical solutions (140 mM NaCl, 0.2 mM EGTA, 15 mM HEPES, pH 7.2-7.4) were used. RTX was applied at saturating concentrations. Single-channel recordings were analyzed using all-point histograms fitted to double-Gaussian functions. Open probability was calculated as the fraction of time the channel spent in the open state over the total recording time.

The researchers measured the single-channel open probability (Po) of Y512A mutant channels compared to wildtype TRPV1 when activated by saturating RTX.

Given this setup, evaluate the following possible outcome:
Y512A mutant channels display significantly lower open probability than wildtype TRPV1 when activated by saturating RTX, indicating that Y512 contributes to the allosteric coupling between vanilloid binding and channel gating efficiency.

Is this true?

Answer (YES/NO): NO